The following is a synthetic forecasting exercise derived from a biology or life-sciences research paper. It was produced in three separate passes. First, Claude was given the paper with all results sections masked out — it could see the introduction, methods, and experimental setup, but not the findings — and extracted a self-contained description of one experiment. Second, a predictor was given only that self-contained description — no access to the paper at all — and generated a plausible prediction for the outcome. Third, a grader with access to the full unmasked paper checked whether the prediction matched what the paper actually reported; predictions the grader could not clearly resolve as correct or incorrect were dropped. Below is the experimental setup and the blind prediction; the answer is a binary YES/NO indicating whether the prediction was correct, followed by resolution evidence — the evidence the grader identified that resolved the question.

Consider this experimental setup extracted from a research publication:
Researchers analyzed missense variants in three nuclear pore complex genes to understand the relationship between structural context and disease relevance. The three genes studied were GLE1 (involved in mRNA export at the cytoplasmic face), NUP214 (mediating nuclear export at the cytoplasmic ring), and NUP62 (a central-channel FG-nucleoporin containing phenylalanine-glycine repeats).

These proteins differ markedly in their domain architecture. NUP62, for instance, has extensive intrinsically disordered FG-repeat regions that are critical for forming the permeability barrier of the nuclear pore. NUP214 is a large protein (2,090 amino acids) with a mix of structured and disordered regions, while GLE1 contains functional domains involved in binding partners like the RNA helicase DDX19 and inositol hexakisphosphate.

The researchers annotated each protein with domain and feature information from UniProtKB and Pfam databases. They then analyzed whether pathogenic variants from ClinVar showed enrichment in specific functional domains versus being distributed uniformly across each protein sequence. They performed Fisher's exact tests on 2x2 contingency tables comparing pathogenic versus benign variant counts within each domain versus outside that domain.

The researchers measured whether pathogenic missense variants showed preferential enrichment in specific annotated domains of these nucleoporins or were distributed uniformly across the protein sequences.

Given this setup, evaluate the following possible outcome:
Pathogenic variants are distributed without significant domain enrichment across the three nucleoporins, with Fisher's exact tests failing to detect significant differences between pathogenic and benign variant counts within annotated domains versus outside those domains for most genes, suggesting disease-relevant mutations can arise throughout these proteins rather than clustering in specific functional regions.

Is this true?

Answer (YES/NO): NO